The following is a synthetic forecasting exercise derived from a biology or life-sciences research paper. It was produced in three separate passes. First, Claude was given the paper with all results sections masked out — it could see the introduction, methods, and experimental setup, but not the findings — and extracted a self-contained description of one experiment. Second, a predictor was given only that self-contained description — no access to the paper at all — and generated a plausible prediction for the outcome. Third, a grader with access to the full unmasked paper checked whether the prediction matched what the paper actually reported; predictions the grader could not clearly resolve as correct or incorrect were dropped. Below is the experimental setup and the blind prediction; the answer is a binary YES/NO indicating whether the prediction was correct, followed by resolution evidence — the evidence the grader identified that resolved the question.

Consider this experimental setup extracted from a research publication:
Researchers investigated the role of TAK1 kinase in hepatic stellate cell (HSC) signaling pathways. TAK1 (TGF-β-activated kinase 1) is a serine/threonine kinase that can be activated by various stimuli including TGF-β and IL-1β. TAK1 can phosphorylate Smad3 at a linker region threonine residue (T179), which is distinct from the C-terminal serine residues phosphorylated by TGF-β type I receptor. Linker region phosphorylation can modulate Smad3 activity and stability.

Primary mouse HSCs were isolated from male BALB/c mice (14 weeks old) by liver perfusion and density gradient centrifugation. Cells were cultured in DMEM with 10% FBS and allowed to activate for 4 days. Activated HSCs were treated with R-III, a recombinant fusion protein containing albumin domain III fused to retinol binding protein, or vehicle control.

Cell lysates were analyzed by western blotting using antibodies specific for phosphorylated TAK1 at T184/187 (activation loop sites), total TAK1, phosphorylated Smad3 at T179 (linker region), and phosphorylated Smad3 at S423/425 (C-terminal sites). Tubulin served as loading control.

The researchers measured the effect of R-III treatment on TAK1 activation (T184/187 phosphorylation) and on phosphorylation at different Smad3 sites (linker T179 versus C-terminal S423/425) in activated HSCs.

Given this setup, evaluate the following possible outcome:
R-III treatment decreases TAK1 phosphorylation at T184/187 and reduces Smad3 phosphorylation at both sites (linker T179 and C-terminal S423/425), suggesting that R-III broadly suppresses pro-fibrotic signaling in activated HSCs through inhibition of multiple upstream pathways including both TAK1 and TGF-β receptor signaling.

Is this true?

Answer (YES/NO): NO